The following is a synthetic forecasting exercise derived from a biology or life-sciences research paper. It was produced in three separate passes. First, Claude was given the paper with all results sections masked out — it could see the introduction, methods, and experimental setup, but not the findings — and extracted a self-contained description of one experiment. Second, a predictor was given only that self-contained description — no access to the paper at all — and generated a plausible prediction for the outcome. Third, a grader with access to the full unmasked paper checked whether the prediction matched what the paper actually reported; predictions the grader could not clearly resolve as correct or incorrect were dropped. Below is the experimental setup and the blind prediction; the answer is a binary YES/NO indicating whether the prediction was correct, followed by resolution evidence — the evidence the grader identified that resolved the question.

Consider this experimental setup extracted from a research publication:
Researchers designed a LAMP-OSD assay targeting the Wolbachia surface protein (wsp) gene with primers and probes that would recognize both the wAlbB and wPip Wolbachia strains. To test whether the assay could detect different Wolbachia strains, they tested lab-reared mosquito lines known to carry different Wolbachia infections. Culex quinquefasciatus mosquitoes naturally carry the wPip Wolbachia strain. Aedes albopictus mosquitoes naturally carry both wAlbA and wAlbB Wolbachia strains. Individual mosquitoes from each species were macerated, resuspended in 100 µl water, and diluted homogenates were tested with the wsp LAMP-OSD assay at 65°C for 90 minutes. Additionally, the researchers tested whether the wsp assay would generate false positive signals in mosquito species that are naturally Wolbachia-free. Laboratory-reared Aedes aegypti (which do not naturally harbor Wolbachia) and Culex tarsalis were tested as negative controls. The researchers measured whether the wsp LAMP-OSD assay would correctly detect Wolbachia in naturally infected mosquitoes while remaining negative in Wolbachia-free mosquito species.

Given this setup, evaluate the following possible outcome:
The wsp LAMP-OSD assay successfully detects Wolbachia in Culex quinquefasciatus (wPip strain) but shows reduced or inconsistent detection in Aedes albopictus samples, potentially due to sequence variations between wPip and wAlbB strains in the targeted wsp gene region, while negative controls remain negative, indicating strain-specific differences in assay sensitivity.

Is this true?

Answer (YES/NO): NO